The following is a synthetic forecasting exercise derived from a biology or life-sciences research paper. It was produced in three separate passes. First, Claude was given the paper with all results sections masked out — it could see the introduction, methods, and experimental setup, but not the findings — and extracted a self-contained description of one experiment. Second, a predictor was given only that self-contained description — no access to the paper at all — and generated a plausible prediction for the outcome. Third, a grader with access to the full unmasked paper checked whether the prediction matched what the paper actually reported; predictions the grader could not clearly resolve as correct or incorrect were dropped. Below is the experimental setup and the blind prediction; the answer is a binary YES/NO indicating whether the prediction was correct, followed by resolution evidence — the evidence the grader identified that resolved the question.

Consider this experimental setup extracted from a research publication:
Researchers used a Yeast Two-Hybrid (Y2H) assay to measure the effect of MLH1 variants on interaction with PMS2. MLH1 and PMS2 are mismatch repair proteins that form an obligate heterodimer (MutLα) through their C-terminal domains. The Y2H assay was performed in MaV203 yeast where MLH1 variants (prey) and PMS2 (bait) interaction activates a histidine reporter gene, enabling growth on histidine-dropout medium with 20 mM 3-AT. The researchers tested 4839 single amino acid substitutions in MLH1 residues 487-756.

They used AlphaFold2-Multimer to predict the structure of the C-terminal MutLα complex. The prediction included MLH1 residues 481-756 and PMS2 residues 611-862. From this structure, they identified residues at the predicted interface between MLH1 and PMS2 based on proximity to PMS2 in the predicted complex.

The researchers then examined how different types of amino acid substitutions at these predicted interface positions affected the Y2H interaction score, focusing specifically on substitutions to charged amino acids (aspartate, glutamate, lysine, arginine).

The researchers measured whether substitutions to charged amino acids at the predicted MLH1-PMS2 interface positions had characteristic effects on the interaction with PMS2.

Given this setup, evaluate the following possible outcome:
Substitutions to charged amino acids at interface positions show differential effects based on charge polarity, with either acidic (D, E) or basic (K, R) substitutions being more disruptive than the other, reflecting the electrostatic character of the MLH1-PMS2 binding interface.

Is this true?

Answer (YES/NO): NO